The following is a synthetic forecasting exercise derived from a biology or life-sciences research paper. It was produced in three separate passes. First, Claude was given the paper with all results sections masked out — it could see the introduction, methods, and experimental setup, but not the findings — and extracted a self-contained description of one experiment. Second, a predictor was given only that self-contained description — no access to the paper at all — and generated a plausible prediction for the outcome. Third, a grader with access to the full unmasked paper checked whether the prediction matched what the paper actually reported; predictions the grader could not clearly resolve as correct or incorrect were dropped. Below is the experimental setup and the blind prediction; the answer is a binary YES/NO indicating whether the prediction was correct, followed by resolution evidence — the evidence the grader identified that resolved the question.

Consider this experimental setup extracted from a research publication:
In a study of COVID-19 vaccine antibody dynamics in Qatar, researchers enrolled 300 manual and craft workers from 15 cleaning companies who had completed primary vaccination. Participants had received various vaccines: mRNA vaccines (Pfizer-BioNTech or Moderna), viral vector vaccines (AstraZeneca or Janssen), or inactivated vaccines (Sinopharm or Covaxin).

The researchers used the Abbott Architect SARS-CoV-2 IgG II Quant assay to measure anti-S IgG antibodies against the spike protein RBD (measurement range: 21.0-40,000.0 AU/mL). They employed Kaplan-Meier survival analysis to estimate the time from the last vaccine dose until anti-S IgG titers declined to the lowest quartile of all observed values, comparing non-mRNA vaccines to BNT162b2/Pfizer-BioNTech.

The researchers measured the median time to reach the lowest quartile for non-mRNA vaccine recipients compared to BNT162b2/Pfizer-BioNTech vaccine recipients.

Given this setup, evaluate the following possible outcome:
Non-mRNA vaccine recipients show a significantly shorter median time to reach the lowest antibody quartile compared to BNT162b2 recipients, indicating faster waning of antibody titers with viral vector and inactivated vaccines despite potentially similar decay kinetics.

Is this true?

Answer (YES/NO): YES